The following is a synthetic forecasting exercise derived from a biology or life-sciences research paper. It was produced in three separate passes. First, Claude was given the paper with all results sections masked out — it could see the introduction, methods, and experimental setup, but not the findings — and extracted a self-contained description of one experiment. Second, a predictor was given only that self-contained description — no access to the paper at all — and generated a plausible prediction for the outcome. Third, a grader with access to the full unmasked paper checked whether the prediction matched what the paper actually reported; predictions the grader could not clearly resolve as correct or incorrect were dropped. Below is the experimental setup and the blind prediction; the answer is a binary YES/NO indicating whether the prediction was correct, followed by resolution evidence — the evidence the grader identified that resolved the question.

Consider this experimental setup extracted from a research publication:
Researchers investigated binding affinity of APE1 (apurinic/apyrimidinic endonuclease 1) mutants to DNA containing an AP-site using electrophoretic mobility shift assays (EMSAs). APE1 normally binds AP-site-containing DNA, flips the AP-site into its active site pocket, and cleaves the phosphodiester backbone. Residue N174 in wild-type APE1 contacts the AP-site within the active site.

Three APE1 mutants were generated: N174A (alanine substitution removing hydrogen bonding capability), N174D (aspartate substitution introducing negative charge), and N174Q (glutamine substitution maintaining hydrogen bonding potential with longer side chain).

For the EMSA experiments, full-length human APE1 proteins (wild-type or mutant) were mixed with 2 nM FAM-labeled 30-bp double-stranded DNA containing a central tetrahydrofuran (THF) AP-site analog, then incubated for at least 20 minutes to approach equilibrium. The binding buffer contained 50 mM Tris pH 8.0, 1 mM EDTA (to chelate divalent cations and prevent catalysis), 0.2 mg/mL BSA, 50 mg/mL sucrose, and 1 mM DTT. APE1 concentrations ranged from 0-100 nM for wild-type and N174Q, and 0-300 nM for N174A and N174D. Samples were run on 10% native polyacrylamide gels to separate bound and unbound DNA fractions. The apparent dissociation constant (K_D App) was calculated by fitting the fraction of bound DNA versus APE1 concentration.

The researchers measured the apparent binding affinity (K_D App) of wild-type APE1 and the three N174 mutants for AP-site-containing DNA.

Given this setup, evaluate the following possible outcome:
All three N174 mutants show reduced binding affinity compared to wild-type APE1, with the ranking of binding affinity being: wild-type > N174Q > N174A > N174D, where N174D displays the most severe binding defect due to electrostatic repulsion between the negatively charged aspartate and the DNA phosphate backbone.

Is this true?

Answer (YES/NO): NO